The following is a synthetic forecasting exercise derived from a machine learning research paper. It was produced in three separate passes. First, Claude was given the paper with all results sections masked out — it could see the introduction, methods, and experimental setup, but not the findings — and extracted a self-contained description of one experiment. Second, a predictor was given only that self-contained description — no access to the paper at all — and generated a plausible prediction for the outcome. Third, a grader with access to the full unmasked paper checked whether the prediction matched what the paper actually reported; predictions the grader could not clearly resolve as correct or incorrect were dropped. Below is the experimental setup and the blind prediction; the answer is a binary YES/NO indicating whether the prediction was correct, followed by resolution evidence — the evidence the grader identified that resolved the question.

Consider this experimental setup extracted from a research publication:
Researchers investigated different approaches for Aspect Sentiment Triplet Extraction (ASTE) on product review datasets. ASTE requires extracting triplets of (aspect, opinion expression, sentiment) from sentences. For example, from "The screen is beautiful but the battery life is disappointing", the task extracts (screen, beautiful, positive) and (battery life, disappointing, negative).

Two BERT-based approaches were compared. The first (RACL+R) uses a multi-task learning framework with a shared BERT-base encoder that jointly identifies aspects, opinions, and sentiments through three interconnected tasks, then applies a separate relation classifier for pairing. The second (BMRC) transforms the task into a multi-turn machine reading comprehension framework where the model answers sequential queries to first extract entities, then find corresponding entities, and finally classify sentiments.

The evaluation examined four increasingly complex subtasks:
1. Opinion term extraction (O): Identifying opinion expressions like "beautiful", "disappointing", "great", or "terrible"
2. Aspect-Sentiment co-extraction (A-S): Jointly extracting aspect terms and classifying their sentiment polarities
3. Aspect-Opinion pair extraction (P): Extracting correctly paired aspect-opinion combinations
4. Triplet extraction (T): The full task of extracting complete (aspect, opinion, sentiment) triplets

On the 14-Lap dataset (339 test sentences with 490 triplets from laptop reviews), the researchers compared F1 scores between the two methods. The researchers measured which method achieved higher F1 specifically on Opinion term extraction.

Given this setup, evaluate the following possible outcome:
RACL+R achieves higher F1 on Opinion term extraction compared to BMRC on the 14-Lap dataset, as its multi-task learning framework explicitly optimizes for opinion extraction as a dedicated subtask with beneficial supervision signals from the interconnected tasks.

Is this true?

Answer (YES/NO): YES